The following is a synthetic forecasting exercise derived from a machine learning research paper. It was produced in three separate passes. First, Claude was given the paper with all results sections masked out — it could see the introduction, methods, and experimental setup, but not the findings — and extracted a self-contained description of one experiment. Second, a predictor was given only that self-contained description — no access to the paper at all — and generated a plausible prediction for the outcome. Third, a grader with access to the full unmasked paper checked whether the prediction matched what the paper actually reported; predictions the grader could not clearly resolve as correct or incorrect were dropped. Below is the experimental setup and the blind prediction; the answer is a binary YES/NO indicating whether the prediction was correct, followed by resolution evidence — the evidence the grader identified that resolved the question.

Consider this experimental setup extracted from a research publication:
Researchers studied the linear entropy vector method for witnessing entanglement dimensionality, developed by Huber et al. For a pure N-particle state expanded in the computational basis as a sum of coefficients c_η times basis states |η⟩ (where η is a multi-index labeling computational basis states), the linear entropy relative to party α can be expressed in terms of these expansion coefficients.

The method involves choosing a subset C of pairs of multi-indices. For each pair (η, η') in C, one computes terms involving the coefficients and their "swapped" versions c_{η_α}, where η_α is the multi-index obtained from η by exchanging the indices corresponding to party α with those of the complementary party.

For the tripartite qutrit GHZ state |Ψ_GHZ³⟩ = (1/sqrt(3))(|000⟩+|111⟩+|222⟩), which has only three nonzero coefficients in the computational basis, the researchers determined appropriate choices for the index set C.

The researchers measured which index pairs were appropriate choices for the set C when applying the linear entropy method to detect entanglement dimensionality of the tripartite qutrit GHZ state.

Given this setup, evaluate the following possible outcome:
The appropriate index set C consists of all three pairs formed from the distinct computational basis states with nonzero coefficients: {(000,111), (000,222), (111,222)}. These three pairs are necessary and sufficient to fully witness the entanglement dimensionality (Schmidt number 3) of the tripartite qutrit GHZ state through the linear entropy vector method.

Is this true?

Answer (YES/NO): NO